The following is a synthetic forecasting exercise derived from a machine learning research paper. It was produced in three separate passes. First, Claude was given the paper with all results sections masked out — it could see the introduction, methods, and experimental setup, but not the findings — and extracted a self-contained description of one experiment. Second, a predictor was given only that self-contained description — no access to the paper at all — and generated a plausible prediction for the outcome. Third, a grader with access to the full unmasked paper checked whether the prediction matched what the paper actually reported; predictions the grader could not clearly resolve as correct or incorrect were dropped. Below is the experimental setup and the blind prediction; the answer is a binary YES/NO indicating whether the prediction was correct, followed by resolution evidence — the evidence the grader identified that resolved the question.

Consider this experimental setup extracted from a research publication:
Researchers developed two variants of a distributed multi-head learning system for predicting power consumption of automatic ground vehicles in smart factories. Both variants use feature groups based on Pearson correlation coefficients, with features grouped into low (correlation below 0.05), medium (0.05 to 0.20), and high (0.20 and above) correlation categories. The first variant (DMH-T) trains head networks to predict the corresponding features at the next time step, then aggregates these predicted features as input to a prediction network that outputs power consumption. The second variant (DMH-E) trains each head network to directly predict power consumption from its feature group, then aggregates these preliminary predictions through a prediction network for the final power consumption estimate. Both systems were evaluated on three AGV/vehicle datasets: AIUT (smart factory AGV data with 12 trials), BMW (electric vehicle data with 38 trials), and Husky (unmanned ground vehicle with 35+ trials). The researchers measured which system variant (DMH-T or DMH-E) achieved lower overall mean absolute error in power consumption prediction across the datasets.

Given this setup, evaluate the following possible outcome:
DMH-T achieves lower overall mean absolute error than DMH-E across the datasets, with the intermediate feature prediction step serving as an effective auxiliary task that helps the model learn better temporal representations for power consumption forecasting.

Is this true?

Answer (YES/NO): NO